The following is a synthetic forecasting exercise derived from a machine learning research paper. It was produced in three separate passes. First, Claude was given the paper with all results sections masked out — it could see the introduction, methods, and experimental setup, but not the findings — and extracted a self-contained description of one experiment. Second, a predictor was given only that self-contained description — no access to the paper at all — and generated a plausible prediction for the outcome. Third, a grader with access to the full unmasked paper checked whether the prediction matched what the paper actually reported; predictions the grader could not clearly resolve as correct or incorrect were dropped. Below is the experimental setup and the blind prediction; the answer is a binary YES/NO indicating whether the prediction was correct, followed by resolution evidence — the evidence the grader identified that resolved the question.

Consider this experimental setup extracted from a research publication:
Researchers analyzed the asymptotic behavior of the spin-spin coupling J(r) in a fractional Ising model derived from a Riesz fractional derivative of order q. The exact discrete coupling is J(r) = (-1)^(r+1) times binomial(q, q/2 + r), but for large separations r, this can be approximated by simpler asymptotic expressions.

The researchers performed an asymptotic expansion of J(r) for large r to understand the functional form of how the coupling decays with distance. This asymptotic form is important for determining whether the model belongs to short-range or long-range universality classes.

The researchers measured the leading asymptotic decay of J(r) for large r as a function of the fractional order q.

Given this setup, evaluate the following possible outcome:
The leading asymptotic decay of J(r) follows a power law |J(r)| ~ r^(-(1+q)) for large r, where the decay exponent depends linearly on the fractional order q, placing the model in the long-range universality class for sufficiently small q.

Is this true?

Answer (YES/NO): YES